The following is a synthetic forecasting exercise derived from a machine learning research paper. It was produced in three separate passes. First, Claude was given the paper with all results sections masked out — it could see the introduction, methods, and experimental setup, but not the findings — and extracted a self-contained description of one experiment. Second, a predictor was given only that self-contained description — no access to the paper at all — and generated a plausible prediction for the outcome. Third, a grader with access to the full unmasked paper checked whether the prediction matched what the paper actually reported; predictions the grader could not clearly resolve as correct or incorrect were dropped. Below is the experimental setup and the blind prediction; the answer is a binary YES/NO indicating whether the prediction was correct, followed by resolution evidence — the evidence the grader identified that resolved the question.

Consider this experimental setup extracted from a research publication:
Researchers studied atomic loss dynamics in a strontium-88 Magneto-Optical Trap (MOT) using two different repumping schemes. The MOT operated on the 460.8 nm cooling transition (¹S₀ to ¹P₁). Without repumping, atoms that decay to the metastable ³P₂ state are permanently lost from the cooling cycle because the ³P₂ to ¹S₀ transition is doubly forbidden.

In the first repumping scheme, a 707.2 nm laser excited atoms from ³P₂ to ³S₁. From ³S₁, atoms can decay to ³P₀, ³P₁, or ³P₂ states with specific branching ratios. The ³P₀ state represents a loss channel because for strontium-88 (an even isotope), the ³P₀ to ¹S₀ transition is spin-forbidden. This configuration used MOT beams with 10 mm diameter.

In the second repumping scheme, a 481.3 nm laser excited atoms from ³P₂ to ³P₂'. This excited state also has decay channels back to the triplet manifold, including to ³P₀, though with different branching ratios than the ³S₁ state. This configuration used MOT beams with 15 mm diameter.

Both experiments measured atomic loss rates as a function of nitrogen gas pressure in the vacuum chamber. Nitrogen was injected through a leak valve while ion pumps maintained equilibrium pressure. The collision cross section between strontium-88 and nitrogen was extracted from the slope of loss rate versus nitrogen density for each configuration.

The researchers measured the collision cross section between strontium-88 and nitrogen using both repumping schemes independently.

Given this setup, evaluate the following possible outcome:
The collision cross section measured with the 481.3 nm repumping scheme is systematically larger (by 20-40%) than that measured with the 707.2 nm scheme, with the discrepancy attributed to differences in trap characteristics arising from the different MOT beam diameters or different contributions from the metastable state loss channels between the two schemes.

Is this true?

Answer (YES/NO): NO